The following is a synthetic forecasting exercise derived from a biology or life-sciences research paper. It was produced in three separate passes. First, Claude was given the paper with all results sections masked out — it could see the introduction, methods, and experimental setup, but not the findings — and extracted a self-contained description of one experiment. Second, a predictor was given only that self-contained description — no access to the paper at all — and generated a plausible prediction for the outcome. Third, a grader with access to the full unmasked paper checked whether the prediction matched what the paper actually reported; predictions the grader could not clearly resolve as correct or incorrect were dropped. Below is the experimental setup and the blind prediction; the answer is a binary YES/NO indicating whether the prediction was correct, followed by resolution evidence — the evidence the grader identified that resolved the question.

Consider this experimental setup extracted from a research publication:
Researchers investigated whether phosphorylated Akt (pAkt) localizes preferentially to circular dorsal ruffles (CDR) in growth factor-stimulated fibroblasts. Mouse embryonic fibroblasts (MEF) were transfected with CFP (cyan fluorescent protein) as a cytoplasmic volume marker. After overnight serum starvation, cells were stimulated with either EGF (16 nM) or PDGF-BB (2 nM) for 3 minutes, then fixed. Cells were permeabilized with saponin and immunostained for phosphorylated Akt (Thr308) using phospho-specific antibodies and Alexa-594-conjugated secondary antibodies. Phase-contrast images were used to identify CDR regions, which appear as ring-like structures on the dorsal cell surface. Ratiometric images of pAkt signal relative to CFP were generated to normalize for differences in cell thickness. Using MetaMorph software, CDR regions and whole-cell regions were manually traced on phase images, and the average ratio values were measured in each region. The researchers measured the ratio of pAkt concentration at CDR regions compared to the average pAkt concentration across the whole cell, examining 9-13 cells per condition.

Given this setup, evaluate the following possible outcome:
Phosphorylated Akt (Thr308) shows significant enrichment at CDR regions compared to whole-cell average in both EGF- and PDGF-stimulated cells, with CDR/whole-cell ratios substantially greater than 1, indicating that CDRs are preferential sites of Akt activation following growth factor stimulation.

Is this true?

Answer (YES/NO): NO